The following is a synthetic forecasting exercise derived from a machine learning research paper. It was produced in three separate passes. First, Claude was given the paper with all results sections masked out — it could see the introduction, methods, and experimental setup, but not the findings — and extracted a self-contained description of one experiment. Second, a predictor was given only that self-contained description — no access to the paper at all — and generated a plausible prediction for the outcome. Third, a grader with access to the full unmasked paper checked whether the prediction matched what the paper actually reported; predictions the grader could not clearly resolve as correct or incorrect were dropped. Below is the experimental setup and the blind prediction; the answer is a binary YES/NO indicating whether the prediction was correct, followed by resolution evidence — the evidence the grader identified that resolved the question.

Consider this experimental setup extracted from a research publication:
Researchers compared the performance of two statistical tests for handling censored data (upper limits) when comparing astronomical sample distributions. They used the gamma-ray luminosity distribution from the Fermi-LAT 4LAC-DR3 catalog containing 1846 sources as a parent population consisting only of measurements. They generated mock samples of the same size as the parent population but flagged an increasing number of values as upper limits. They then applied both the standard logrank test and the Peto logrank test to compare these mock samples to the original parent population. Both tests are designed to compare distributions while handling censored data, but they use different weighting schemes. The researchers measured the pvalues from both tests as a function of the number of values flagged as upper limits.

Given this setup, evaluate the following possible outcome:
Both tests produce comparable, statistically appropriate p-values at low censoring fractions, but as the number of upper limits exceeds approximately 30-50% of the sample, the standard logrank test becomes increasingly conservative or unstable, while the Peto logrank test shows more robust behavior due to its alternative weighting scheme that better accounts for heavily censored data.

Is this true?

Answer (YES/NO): NO